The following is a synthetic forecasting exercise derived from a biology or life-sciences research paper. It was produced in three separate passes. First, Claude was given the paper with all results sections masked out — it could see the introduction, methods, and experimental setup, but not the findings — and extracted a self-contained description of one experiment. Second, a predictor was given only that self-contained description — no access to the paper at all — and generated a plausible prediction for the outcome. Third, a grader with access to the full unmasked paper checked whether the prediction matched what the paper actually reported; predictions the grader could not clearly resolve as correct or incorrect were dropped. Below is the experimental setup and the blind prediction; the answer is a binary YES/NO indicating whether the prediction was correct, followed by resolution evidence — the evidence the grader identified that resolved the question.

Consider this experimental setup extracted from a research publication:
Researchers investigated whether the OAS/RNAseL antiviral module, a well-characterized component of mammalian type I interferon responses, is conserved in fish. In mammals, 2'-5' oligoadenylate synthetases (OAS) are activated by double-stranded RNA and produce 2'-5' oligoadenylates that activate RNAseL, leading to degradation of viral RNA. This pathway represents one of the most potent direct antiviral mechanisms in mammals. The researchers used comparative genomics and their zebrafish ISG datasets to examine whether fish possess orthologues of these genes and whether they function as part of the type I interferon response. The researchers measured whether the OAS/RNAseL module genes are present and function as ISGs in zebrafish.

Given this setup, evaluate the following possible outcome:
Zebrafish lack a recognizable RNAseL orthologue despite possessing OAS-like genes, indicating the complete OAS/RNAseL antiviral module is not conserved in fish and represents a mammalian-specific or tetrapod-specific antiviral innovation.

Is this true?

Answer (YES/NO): NO